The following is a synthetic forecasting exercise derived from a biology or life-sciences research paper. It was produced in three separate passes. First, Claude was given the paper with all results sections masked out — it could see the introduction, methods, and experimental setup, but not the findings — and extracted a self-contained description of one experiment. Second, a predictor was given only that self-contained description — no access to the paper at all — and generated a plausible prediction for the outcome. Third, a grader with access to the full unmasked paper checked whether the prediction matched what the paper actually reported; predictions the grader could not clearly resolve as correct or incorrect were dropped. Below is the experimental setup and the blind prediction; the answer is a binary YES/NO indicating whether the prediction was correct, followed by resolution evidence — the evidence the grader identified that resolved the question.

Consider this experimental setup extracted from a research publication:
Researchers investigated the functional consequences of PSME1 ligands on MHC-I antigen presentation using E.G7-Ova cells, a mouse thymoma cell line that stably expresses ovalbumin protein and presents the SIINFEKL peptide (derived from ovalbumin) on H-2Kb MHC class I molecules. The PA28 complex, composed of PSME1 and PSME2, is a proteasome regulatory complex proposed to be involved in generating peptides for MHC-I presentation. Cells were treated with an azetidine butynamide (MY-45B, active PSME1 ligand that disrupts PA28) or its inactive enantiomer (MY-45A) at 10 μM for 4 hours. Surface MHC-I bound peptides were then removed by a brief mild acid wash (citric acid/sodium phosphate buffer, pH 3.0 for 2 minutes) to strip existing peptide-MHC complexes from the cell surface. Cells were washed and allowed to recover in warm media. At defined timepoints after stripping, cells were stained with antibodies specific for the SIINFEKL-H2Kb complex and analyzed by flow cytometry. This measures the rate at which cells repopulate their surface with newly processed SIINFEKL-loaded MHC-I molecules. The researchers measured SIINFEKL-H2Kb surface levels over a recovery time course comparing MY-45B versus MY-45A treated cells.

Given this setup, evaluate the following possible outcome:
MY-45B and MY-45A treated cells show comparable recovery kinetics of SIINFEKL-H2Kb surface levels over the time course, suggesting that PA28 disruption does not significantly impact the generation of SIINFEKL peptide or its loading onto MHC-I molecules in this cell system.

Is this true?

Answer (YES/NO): NO